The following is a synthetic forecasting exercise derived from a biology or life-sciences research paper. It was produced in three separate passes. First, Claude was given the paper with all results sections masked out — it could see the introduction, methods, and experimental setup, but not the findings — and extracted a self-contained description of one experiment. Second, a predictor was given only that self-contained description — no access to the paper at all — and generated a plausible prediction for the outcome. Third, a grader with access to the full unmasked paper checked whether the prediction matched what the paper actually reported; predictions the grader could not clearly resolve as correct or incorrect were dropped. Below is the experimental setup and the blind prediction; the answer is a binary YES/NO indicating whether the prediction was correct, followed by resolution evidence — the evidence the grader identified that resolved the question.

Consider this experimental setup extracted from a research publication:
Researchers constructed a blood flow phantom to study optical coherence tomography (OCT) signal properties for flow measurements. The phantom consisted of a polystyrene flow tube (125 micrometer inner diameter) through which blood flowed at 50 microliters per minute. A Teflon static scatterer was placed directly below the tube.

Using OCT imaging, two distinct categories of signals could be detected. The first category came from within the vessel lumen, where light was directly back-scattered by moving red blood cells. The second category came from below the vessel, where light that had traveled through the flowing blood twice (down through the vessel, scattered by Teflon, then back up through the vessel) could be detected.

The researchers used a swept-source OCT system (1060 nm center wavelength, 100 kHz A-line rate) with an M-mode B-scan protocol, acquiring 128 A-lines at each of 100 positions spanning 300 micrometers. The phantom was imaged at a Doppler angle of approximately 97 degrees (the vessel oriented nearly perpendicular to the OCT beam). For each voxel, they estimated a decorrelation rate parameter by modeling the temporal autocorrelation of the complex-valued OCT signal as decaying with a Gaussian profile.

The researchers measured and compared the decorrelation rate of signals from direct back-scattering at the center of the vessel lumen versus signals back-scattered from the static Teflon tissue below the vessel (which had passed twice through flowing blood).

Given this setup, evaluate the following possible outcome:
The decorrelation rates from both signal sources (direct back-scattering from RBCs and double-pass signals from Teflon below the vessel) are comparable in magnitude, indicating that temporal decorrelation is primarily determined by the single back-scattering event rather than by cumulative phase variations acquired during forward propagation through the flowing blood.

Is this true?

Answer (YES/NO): NO